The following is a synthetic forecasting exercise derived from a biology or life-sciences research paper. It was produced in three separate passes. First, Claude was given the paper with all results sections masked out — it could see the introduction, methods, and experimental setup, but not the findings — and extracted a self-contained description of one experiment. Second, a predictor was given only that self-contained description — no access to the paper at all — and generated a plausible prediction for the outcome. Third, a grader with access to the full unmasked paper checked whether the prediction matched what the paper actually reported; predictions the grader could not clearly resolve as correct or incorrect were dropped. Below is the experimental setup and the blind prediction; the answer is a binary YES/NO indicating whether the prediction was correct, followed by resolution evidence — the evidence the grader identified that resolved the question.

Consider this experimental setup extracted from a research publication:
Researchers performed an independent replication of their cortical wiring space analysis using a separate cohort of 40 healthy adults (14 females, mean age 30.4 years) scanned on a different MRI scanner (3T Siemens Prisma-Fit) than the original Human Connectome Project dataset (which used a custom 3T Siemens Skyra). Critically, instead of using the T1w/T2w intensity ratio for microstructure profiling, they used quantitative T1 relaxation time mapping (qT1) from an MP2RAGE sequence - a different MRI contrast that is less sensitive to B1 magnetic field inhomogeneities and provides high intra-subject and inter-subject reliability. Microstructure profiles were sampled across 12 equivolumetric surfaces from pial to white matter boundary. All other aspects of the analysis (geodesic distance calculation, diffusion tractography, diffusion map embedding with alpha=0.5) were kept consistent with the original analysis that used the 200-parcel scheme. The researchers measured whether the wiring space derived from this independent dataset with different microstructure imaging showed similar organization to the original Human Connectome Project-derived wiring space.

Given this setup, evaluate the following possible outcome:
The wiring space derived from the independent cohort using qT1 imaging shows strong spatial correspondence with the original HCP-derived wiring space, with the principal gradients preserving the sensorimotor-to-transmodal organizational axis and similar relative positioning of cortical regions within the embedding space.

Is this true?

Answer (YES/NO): YES